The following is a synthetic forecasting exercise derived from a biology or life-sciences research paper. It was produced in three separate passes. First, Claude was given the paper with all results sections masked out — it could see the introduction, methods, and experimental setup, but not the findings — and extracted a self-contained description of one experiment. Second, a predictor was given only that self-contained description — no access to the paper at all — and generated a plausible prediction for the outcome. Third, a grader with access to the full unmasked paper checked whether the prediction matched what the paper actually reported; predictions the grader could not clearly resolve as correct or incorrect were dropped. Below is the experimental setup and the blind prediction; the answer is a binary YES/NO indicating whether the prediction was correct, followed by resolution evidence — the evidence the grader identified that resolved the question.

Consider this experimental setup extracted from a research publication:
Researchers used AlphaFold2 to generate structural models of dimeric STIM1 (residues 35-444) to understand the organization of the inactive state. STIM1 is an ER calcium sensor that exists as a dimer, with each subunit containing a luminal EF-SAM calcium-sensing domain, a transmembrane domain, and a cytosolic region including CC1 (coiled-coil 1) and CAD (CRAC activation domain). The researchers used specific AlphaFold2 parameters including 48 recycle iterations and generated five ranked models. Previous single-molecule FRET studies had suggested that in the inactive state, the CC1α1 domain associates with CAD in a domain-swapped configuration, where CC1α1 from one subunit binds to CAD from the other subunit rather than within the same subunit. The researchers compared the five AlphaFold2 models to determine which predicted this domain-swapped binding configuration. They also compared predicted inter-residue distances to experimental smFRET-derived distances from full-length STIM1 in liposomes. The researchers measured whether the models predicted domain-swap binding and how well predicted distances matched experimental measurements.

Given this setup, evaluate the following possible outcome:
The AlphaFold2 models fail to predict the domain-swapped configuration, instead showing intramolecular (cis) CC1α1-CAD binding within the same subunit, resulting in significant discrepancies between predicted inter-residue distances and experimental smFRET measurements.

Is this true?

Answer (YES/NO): NO